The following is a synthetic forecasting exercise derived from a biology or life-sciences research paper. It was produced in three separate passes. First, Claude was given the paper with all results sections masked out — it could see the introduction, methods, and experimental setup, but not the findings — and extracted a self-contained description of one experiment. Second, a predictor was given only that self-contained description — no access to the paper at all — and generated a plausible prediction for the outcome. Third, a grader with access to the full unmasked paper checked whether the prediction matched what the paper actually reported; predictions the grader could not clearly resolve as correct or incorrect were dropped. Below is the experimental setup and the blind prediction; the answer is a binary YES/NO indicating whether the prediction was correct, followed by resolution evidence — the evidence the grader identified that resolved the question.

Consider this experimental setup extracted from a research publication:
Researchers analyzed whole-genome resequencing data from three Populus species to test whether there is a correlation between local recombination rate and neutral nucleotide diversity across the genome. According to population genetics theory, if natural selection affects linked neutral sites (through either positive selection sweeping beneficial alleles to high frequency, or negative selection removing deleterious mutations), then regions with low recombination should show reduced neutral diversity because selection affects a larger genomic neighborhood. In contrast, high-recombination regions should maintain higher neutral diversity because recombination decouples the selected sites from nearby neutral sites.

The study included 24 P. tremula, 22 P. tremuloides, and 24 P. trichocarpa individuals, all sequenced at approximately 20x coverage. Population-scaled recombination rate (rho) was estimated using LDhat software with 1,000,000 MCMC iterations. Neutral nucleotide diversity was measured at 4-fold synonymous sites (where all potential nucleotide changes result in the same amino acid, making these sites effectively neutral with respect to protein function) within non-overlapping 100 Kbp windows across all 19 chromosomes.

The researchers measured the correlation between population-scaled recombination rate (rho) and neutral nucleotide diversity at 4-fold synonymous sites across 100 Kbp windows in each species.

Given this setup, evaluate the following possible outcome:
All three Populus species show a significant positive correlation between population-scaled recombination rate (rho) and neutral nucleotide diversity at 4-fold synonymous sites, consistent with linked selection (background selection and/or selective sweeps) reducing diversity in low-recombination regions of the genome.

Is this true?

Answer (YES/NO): NO